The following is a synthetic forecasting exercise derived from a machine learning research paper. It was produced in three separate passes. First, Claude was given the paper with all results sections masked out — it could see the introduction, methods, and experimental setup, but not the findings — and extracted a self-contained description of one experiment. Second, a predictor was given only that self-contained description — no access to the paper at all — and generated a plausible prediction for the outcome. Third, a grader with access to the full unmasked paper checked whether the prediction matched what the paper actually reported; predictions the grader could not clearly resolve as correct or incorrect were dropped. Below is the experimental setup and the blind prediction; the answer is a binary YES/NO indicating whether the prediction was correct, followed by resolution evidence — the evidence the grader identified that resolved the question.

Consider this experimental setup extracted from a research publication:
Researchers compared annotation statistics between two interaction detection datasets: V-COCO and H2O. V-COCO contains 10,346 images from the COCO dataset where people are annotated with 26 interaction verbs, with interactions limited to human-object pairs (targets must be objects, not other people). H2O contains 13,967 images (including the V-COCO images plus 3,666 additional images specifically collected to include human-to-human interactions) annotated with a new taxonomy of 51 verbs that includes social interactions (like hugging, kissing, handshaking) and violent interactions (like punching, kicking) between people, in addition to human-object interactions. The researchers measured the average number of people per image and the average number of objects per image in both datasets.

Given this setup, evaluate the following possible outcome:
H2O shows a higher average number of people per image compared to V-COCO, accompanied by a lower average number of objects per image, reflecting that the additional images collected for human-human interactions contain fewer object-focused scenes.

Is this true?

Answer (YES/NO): NO